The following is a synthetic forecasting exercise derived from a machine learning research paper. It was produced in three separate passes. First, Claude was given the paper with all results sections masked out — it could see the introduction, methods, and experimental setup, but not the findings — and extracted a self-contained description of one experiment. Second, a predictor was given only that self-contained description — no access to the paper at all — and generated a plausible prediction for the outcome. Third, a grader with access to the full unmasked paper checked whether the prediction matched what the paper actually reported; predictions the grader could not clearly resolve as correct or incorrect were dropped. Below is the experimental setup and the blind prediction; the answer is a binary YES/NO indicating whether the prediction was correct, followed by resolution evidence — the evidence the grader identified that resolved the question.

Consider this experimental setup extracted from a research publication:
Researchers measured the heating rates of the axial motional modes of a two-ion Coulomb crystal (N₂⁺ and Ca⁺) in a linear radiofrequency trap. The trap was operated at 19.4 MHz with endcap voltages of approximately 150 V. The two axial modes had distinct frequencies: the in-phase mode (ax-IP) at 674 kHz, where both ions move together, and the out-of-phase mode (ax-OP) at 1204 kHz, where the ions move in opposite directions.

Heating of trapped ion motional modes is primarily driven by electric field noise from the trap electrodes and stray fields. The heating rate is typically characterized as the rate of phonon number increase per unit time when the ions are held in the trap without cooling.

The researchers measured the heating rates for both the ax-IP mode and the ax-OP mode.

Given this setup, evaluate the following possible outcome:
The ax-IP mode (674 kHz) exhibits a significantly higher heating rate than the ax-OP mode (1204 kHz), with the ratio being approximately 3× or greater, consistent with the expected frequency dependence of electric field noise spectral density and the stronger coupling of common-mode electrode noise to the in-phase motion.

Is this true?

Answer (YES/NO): NO